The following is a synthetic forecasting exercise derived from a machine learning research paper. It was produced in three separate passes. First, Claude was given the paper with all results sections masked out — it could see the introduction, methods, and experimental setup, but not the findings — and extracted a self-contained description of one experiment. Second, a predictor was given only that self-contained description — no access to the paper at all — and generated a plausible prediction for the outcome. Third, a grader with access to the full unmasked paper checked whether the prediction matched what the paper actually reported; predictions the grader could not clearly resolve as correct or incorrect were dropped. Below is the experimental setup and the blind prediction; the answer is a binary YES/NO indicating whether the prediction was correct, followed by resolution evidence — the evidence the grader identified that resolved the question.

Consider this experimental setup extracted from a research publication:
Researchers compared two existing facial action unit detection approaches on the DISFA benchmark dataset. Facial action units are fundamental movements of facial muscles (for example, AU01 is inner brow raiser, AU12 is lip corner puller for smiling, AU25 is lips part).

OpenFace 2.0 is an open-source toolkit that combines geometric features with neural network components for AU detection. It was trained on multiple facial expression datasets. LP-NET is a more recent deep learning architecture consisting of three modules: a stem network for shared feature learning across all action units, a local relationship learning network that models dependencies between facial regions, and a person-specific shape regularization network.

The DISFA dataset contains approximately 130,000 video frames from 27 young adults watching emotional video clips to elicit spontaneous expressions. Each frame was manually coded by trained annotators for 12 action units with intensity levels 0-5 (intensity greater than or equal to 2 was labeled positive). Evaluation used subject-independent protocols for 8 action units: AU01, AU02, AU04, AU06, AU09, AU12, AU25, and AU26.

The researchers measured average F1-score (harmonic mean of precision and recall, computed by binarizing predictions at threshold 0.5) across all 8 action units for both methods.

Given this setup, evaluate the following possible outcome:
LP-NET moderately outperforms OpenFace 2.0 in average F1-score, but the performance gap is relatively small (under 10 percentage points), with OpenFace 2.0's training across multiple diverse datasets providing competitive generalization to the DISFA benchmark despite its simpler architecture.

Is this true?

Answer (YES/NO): YES